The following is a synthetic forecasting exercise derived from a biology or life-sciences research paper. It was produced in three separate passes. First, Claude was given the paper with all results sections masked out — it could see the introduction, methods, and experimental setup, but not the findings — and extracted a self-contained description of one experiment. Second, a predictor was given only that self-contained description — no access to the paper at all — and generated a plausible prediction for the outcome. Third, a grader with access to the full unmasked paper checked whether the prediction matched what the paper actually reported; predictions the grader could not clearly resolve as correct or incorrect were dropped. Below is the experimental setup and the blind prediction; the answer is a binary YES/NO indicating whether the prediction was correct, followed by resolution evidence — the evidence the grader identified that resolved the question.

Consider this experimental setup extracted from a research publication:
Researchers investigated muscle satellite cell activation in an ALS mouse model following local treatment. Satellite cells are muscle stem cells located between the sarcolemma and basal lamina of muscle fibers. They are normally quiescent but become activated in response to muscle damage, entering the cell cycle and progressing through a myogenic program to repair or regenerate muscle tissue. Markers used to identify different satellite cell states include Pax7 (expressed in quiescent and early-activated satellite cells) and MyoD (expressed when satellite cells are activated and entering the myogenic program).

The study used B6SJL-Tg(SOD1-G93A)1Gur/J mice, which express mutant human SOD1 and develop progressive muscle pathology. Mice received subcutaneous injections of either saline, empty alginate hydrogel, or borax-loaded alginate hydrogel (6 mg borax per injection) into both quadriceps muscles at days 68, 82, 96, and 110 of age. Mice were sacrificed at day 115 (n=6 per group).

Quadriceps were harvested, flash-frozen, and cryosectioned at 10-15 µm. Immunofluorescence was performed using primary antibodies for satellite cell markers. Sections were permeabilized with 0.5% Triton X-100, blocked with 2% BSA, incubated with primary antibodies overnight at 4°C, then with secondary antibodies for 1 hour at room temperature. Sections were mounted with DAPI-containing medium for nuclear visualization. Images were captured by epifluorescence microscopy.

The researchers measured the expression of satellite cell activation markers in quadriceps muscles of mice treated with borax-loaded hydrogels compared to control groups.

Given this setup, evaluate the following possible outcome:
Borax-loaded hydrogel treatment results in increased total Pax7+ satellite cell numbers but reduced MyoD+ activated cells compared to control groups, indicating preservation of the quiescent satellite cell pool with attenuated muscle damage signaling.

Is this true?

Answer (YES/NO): NO